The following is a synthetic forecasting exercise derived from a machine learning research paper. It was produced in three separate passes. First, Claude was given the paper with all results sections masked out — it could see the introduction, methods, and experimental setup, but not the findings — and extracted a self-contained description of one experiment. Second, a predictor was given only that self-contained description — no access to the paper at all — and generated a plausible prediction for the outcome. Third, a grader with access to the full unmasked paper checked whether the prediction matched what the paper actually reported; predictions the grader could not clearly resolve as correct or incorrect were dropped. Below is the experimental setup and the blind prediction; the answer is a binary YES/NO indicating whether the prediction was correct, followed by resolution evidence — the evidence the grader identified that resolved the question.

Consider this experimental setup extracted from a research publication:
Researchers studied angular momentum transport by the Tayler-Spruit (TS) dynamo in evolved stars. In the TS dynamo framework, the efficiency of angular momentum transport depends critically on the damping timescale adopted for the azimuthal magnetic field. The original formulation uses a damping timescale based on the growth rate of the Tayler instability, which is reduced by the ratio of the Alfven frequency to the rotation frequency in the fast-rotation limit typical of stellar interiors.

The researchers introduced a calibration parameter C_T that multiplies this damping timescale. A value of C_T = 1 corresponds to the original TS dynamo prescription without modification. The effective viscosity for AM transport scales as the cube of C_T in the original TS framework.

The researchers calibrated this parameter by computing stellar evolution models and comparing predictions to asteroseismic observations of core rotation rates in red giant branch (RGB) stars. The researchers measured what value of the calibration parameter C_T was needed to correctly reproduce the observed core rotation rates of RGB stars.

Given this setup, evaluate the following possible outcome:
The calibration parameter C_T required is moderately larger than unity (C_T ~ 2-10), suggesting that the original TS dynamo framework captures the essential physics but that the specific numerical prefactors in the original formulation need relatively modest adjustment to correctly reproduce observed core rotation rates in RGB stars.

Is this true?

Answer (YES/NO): NO